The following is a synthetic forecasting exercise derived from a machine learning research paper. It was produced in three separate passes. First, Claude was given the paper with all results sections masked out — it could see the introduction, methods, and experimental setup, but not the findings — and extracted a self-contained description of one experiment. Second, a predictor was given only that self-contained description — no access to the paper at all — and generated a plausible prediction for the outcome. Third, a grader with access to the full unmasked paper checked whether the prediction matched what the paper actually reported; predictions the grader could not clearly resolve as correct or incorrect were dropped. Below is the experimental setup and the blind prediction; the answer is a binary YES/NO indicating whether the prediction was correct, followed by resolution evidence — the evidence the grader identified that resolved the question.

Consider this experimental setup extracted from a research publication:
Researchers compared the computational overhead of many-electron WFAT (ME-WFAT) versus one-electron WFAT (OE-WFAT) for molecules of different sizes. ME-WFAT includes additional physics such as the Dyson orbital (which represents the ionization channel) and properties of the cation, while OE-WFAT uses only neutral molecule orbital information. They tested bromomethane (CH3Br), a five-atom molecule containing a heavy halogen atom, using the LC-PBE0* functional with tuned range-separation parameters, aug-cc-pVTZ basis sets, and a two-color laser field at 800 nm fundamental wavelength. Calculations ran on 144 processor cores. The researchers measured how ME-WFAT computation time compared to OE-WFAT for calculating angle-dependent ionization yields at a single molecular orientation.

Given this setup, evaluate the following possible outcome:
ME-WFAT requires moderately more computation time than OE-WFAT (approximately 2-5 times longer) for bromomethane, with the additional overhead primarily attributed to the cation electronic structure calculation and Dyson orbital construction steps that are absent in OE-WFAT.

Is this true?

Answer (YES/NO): YES